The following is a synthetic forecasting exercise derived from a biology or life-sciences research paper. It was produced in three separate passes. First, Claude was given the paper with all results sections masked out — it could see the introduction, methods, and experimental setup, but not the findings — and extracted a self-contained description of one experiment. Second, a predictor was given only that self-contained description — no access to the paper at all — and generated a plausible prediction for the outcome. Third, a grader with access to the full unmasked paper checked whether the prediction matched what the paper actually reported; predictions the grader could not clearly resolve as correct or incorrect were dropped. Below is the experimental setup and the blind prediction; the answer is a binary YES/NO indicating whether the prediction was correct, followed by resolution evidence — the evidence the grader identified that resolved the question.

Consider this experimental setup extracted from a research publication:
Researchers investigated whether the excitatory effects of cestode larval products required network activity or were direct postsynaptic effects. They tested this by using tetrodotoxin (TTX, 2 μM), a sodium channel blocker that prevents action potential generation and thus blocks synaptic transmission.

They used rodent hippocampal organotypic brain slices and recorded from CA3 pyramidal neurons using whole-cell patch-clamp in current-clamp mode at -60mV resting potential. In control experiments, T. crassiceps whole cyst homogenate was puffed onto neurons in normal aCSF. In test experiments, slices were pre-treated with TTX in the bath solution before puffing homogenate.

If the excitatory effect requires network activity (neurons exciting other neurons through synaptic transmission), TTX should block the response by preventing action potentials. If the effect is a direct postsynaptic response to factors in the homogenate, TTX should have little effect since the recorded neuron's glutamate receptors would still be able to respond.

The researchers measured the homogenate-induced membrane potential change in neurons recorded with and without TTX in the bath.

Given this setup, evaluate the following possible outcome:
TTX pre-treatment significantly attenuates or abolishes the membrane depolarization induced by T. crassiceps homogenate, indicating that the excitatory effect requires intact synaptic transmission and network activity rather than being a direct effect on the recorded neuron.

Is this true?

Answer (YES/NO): NO